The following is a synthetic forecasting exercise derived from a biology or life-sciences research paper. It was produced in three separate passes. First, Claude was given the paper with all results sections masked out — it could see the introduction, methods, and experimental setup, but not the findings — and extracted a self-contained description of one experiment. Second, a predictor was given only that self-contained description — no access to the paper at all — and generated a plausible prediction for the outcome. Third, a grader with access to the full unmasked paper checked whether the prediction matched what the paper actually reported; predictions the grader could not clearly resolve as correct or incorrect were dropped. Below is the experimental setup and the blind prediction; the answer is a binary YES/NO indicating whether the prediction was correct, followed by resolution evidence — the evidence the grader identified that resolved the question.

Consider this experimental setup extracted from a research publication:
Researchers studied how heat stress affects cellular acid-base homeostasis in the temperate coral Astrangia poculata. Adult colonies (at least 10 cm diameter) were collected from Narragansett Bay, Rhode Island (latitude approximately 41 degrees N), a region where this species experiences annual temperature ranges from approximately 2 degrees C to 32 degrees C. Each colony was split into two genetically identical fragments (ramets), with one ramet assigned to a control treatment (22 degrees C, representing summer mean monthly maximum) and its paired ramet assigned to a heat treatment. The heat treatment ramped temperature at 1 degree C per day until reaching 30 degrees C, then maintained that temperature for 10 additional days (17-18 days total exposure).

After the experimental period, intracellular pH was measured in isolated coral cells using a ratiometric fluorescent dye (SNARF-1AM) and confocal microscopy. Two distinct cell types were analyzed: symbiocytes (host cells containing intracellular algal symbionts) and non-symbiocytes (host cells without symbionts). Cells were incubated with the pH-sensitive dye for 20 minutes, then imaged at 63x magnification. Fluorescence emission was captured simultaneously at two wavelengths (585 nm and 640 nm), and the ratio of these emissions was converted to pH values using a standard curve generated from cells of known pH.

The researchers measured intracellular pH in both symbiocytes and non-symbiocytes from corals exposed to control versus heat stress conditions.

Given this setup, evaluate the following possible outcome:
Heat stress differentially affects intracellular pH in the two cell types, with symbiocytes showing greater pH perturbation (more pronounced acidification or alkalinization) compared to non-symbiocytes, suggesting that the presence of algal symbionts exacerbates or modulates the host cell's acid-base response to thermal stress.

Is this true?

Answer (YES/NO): NO